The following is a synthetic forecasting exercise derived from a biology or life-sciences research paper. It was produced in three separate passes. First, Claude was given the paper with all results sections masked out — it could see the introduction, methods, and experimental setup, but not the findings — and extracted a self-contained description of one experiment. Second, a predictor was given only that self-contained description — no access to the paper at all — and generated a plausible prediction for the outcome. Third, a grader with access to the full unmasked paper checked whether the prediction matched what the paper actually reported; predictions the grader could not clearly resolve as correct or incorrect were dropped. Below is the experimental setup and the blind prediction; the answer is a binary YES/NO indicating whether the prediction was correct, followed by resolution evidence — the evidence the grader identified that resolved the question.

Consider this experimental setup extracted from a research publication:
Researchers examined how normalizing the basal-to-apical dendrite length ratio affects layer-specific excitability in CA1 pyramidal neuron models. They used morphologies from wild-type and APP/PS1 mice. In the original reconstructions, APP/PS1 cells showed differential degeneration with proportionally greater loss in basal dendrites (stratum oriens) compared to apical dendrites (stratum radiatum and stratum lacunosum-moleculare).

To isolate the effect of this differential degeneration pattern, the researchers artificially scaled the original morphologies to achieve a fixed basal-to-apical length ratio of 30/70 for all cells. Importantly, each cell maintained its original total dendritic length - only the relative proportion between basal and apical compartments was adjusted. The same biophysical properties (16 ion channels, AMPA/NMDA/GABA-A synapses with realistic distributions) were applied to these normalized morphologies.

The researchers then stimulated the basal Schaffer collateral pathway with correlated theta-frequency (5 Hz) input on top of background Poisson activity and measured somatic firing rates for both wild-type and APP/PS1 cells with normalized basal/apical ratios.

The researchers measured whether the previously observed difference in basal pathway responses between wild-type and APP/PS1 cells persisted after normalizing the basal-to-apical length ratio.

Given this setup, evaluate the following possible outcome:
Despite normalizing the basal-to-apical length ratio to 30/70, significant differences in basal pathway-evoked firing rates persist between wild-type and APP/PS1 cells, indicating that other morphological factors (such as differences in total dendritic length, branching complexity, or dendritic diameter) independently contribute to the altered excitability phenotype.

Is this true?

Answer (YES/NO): NO